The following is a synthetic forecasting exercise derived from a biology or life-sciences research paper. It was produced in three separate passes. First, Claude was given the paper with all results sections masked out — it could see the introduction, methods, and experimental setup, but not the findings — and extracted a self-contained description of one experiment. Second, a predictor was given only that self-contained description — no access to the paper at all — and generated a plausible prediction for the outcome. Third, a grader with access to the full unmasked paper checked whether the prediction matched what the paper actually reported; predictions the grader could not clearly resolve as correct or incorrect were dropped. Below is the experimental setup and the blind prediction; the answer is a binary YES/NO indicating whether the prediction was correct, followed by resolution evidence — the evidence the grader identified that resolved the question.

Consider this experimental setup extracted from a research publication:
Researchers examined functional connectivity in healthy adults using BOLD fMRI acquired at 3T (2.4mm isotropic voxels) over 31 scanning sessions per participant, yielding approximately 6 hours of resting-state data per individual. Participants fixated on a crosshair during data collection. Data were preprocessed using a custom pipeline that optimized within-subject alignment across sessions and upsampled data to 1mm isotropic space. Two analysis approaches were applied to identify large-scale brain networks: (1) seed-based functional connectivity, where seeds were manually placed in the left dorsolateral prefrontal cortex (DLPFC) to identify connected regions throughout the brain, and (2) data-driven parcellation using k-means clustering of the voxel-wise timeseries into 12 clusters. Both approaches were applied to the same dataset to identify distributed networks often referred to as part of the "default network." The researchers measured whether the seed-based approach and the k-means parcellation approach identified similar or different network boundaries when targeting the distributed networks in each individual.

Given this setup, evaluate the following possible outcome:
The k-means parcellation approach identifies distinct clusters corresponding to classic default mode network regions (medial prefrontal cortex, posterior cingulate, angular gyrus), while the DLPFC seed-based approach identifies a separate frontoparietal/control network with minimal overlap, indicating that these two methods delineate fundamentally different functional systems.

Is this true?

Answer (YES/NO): NO